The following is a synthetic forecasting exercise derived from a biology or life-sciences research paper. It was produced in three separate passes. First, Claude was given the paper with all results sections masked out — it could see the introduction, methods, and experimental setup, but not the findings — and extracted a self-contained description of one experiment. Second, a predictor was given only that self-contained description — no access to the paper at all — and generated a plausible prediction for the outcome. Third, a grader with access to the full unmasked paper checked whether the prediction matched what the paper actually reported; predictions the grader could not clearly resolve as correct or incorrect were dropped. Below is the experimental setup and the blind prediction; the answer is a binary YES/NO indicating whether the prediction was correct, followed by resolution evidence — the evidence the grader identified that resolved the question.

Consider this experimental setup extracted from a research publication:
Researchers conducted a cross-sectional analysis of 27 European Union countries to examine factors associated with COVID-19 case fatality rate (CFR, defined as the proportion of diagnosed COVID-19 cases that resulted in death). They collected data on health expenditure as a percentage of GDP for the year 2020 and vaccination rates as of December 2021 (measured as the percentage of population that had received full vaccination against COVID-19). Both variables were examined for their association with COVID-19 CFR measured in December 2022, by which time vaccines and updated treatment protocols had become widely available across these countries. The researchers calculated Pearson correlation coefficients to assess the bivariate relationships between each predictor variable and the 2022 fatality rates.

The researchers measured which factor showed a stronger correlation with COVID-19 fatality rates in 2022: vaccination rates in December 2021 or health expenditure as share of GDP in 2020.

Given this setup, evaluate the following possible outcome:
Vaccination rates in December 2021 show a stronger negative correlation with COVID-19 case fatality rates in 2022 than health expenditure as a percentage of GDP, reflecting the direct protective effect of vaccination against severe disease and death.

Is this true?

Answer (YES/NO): YES